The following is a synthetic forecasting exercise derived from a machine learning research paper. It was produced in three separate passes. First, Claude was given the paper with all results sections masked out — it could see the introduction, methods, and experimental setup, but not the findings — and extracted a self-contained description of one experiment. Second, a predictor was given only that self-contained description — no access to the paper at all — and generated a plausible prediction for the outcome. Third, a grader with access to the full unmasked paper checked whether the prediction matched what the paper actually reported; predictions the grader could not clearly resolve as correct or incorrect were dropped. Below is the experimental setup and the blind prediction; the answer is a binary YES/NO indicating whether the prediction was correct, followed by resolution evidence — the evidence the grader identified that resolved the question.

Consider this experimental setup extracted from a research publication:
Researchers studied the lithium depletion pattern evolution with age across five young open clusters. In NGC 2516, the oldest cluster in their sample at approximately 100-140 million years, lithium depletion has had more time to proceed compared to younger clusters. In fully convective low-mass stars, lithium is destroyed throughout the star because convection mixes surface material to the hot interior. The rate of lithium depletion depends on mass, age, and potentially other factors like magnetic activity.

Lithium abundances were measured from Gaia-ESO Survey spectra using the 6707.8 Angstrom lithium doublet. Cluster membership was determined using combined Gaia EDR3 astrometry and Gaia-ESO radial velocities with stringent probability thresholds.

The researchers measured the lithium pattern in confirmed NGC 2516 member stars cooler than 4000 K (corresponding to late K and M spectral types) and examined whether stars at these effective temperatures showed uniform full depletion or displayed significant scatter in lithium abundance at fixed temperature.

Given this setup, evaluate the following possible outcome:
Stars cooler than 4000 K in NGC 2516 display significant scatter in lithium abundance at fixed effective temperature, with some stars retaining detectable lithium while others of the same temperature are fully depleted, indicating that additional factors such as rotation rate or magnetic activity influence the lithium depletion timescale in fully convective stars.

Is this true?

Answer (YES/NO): YES